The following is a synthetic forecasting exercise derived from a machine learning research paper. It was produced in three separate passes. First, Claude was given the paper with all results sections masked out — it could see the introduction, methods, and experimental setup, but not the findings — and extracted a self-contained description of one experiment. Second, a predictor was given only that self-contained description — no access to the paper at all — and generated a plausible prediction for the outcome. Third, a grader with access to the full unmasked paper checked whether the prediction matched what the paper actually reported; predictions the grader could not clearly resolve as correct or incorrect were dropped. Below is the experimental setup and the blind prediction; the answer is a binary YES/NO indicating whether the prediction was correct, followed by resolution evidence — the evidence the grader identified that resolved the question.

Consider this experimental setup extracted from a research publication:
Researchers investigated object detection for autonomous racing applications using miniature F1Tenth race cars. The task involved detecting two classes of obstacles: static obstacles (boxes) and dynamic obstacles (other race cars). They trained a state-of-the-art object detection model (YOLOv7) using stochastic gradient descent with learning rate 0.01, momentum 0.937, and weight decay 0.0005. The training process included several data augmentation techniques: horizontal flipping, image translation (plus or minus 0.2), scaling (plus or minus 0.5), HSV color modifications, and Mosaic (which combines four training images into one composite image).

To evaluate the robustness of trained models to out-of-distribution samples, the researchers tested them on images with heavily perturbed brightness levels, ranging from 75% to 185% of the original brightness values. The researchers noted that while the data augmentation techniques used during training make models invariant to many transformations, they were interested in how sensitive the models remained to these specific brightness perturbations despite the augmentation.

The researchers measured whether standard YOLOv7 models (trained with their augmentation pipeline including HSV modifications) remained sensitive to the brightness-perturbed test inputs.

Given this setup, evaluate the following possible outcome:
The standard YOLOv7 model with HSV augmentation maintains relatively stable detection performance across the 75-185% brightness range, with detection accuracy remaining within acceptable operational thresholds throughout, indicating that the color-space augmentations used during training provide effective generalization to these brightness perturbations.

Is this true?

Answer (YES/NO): NO